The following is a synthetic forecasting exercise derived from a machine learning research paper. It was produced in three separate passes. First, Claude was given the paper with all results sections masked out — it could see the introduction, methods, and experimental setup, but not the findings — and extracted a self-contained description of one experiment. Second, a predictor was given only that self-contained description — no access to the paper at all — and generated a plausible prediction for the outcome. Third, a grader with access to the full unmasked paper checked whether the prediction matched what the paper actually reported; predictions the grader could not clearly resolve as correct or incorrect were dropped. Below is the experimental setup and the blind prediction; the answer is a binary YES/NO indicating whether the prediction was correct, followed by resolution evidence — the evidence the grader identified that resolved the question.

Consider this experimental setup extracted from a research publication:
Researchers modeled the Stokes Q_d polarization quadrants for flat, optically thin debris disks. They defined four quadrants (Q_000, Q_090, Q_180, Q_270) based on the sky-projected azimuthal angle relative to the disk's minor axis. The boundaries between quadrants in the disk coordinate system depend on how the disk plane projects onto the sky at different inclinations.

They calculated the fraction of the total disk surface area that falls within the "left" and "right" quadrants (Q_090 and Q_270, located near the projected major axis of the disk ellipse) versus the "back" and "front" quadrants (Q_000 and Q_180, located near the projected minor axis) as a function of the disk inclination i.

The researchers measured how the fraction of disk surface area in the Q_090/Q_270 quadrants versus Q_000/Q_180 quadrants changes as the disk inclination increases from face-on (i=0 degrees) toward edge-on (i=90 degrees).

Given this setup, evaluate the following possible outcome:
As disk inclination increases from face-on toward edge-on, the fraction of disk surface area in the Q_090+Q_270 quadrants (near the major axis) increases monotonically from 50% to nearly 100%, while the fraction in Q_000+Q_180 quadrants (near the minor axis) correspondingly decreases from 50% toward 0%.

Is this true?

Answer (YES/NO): YES